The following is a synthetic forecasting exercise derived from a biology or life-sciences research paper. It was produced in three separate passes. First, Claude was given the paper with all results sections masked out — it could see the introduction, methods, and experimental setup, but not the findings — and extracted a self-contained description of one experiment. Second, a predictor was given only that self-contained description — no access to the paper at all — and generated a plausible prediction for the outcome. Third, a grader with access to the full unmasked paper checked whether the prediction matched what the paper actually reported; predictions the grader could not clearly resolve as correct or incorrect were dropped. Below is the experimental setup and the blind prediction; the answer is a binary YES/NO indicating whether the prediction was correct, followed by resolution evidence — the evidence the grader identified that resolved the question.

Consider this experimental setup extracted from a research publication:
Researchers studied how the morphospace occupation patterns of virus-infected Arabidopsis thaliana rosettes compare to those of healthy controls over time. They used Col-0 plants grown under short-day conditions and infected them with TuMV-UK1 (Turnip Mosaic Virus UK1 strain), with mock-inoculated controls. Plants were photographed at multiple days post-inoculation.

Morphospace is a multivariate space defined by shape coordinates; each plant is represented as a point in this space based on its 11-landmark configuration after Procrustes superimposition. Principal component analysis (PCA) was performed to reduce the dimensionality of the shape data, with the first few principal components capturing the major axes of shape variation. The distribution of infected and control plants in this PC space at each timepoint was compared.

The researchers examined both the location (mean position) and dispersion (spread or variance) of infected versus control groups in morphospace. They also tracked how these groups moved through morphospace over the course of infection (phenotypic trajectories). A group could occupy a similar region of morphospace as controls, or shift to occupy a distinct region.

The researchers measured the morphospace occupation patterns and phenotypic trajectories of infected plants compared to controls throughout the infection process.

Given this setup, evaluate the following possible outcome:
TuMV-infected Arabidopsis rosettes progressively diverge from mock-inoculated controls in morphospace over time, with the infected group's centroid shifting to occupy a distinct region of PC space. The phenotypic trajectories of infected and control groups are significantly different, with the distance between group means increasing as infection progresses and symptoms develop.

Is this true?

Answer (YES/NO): YES